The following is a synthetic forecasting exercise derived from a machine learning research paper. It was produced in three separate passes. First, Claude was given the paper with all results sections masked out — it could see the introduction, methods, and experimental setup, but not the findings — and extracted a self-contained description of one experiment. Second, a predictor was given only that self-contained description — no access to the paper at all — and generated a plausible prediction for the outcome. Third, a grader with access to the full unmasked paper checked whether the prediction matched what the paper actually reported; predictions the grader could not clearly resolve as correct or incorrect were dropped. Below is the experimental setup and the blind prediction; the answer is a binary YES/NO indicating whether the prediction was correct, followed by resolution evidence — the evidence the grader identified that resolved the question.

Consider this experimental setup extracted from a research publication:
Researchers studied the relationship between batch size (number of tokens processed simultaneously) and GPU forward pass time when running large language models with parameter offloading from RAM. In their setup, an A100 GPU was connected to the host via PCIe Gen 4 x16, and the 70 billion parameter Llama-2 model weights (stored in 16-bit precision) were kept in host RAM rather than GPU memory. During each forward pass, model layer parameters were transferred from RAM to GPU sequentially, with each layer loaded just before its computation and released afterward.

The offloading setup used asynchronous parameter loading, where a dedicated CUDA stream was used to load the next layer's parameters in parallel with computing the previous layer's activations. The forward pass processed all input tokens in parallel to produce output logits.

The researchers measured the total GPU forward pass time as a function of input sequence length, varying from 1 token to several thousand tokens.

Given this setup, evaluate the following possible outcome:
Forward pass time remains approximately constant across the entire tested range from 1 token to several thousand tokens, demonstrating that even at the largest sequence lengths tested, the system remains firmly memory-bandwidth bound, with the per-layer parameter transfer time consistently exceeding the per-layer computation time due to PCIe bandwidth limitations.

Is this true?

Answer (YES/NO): NO